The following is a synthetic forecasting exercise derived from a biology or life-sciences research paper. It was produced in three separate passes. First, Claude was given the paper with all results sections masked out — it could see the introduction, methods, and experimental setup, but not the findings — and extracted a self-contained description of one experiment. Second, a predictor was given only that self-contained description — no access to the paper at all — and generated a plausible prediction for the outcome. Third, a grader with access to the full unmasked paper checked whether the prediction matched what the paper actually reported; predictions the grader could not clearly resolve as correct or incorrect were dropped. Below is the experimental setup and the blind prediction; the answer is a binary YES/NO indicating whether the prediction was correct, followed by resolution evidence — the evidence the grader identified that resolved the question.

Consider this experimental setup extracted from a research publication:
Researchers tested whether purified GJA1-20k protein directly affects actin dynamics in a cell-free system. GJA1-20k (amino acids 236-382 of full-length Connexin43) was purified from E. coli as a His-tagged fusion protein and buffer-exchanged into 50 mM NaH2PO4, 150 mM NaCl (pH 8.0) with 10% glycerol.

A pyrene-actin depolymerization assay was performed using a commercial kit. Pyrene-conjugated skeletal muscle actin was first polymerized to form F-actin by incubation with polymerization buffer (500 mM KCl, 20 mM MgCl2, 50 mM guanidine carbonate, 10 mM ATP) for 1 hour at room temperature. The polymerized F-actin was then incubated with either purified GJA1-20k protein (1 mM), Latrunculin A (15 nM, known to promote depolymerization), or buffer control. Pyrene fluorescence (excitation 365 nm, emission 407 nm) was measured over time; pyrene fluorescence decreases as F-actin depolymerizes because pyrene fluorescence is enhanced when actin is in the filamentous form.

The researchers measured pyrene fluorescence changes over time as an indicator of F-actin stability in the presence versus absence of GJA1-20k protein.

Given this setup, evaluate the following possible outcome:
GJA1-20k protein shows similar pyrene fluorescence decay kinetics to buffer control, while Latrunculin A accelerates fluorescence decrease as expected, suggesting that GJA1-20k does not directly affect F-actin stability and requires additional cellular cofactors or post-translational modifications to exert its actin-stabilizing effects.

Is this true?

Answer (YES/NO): NO